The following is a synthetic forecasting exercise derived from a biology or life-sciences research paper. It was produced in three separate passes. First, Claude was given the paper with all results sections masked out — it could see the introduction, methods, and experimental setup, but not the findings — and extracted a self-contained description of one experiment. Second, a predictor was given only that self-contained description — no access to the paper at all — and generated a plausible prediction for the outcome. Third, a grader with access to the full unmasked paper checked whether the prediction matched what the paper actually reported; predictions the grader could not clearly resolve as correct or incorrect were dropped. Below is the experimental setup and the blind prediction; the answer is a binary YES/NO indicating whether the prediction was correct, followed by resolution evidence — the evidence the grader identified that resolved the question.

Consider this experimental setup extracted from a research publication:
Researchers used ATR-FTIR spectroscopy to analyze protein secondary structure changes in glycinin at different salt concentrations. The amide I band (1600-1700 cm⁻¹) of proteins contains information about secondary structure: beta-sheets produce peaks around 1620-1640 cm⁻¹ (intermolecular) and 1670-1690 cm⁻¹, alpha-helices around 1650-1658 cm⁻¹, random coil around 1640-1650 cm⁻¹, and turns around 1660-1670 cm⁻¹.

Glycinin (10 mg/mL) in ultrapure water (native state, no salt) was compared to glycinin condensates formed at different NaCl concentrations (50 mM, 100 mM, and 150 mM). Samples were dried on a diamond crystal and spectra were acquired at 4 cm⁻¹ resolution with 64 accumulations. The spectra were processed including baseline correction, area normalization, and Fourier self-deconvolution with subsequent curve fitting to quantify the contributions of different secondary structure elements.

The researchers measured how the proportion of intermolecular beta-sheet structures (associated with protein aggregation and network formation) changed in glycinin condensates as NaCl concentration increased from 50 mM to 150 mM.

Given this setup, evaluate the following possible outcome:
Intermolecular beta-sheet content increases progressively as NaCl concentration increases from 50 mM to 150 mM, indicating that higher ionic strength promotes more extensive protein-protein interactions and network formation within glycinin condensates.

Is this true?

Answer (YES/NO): NO